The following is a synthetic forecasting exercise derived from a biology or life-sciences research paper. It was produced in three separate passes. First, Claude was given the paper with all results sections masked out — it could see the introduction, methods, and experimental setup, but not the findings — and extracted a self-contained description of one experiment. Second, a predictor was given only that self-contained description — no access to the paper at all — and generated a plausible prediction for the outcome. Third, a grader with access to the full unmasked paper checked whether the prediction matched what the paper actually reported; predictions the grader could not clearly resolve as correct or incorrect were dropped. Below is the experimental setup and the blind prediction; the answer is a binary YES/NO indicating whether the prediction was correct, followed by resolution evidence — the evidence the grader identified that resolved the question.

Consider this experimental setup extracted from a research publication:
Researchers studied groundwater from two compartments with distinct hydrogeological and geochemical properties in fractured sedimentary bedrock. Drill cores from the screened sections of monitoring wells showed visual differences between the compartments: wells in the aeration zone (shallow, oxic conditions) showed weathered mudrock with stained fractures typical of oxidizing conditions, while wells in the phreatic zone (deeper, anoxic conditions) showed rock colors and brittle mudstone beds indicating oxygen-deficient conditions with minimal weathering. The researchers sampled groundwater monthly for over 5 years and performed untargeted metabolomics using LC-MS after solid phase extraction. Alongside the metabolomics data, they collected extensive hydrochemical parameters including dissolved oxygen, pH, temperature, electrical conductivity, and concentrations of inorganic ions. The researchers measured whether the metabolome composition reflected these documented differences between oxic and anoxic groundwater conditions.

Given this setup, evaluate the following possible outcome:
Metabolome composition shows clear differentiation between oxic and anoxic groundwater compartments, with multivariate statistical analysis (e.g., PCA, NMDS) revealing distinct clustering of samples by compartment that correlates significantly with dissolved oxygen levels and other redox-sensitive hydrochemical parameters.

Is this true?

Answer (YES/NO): NO